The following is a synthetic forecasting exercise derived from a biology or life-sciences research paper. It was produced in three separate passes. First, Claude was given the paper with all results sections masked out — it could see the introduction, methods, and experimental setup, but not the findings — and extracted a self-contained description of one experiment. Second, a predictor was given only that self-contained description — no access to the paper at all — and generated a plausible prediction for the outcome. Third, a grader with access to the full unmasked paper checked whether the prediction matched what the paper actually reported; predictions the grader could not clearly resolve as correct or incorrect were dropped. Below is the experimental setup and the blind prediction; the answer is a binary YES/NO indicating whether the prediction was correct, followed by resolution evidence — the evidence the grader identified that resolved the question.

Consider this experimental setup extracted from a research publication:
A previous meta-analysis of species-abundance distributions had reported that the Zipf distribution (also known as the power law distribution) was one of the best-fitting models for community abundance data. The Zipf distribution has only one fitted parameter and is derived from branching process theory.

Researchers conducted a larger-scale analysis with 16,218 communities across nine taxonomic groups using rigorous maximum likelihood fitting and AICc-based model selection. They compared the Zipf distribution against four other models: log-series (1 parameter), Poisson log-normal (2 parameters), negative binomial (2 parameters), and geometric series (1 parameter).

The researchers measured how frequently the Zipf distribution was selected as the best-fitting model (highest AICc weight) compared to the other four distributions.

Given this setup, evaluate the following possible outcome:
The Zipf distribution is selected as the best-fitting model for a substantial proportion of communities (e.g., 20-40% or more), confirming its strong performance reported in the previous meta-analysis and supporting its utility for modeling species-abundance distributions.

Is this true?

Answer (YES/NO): NO